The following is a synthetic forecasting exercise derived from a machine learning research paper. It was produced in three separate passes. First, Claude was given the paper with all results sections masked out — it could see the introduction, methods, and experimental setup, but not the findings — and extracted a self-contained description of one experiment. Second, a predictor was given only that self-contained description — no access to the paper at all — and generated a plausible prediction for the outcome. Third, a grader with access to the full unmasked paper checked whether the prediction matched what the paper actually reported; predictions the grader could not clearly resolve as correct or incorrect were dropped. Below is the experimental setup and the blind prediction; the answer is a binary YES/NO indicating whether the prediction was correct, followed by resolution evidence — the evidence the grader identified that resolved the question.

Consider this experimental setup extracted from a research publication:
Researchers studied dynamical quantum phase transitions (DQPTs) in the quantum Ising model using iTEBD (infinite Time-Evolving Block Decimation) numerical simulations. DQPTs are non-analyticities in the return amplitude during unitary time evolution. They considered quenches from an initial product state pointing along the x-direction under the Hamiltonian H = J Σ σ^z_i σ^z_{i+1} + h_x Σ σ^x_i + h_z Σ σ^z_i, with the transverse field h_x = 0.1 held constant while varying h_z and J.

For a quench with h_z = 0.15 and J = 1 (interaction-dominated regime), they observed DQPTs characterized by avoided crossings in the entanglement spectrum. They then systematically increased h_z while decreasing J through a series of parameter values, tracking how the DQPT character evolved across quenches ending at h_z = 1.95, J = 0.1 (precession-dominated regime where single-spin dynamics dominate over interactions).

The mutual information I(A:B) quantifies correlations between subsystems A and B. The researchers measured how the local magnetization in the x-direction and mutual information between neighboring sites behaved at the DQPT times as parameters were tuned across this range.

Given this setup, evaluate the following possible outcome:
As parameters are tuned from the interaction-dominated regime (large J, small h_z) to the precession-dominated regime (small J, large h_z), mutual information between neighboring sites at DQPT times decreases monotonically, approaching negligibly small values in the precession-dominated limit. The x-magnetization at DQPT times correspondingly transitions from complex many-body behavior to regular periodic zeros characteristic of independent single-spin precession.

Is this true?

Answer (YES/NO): NO